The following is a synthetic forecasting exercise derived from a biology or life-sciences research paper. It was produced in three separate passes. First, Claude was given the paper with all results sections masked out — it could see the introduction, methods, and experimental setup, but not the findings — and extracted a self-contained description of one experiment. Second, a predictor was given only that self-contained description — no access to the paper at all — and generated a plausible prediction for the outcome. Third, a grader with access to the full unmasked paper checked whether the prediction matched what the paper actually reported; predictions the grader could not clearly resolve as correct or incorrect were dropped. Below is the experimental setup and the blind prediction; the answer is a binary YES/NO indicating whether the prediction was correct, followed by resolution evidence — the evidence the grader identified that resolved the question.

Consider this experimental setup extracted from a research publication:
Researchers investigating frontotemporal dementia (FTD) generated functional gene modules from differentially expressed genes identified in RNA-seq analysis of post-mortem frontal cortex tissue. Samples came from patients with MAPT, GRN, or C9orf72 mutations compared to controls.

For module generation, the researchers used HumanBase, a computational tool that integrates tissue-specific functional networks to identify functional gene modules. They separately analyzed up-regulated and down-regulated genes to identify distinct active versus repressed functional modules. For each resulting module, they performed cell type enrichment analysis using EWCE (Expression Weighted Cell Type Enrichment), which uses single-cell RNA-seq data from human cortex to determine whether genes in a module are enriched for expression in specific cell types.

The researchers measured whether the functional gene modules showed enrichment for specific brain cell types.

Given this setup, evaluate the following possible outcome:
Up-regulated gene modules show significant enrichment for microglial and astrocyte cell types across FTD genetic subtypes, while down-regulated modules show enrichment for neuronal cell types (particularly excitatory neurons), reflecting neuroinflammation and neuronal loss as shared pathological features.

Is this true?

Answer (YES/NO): NO